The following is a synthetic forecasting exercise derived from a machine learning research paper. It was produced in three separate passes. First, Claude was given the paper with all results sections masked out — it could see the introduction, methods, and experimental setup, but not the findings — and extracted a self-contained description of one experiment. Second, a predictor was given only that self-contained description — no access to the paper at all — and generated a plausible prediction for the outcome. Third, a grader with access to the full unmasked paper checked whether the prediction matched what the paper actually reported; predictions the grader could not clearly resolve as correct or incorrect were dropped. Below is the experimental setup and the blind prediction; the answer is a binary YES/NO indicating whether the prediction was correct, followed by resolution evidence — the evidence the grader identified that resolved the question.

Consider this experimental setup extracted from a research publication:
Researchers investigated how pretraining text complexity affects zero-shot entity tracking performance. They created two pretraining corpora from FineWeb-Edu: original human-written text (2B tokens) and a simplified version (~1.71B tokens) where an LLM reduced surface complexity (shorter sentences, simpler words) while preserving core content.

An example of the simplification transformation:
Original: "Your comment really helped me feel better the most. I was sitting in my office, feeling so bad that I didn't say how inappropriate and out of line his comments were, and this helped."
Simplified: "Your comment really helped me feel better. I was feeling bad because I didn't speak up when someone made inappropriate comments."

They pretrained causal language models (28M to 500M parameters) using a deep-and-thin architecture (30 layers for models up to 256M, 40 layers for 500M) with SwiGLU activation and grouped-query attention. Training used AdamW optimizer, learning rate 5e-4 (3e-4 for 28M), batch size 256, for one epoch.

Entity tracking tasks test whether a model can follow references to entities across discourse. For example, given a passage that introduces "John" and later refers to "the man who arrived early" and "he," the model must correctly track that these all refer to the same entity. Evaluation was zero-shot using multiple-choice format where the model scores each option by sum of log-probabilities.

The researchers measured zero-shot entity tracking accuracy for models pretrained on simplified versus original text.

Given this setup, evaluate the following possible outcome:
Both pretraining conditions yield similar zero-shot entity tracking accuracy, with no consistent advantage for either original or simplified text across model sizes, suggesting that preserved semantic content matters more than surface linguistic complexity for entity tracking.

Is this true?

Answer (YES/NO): NO